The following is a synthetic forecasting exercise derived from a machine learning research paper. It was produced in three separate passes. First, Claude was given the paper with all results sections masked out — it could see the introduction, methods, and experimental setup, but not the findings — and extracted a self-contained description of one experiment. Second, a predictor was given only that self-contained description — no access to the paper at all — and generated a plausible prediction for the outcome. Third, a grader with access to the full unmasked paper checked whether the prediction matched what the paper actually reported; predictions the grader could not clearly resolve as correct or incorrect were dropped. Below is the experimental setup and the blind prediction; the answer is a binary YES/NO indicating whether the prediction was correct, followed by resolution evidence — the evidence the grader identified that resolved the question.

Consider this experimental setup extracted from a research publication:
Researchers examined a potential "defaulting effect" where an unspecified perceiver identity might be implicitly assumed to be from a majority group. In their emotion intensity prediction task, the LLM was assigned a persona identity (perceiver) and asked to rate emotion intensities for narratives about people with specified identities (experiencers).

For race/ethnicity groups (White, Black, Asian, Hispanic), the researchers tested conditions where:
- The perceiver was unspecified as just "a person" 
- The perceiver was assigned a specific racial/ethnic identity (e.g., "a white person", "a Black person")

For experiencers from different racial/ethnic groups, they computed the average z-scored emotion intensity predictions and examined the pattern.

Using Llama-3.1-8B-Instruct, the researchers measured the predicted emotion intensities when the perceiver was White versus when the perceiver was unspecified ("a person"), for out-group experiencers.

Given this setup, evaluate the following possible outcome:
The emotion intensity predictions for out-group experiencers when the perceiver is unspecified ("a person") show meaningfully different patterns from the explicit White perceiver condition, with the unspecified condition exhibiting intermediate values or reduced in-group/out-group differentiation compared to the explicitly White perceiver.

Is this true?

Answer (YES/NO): NO